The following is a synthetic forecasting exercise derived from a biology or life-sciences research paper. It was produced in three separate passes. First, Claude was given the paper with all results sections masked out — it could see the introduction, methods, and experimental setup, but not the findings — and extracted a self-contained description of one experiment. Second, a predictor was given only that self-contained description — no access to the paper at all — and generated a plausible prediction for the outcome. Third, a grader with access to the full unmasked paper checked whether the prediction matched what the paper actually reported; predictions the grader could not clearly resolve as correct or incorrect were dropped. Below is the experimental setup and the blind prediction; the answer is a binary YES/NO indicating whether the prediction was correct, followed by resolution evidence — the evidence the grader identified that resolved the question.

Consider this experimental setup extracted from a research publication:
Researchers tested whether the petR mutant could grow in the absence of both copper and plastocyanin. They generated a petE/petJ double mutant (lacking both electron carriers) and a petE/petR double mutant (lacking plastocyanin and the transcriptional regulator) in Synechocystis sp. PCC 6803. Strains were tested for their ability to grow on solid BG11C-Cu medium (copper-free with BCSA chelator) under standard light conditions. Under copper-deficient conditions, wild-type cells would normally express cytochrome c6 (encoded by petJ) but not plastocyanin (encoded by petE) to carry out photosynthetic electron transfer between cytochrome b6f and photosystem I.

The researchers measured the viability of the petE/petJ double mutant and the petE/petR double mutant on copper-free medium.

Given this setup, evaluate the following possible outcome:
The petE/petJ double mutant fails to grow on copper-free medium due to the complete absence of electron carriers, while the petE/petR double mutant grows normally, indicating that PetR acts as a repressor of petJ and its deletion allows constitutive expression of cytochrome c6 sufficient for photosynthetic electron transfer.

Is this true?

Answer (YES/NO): NO